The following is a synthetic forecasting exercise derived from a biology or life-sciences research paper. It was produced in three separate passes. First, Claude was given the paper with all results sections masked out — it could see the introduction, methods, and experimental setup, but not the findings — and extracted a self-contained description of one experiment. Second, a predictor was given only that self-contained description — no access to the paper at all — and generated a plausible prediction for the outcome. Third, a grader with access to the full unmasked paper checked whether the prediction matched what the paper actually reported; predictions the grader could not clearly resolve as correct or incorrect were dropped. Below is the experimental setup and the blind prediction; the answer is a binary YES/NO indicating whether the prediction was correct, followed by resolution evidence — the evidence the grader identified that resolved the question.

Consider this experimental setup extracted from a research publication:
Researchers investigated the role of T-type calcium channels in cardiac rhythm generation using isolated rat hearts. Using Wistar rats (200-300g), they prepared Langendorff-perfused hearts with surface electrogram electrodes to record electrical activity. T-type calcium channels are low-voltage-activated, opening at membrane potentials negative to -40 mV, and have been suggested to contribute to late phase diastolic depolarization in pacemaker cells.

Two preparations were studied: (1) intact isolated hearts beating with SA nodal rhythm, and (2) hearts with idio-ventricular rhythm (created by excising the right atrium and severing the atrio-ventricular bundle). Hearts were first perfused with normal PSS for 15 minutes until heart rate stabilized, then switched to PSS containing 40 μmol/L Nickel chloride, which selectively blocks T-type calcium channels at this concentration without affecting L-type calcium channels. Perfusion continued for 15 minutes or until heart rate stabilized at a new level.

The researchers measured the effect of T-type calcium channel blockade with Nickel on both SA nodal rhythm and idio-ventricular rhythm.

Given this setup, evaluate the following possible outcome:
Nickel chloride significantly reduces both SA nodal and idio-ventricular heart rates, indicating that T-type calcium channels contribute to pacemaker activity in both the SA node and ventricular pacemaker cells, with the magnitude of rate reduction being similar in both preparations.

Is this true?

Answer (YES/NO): NO